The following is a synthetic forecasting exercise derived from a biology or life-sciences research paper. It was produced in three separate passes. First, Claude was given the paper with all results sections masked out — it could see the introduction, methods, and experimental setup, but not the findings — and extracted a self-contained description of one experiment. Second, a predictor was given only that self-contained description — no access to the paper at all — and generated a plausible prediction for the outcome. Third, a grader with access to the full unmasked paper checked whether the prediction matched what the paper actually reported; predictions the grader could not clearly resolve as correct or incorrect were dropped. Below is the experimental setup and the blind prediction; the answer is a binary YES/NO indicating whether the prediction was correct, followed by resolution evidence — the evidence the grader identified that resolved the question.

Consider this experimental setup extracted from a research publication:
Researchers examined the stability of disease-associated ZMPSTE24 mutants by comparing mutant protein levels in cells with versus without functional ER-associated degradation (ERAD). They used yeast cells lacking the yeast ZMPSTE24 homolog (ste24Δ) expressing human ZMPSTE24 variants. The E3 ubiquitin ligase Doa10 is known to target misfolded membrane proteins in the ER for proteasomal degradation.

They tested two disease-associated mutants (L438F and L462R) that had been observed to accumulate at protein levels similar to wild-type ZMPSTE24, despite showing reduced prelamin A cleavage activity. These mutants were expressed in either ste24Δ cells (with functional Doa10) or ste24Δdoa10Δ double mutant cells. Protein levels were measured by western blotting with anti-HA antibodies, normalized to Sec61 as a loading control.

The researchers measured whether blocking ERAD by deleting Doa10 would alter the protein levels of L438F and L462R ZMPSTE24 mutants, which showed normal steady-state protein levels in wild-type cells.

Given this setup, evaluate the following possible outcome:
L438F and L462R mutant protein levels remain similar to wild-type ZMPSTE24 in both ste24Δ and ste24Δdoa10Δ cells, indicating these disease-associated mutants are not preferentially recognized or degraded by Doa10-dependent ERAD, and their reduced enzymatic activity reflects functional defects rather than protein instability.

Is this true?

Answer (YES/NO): NO